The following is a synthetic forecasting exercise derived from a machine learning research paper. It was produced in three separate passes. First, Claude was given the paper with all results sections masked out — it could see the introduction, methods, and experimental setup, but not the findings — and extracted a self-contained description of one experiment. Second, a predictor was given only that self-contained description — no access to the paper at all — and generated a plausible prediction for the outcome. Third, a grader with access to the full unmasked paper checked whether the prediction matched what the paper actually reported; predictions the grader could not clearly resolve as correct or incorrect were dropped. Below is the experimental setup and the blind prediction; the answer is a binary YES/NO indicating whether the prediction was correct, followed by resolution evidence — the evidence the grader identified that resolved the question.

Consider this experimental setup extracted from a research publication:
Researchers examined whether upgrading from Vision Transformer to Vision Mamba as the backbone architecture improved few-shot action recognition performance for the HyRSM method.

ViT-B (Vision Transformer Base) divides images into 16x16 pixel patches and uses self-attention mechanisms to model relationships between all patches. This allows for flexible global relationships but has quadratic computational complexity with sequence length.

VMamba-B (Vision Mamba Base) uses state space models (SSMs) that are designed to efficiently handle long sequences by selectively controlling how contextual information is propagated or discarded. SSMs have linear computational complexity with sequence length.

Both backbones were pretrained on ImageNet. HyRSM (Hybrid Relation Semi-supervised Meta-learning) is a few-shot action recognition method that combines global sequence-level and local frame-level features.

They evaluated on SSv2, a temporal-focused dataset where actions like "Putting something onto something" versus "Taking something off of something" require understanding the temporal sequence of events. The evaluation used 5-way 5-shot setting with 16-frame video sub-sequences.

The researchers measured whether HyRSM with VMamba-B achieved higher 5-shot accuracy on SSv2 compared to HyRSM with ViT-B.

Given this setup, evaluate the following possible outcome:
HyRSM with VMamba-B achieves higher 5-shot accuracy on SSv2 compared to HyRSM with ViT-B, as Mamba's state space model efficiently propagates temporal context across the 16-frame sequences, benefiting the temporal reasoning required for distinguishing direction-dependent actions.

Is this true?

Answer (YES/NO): YES